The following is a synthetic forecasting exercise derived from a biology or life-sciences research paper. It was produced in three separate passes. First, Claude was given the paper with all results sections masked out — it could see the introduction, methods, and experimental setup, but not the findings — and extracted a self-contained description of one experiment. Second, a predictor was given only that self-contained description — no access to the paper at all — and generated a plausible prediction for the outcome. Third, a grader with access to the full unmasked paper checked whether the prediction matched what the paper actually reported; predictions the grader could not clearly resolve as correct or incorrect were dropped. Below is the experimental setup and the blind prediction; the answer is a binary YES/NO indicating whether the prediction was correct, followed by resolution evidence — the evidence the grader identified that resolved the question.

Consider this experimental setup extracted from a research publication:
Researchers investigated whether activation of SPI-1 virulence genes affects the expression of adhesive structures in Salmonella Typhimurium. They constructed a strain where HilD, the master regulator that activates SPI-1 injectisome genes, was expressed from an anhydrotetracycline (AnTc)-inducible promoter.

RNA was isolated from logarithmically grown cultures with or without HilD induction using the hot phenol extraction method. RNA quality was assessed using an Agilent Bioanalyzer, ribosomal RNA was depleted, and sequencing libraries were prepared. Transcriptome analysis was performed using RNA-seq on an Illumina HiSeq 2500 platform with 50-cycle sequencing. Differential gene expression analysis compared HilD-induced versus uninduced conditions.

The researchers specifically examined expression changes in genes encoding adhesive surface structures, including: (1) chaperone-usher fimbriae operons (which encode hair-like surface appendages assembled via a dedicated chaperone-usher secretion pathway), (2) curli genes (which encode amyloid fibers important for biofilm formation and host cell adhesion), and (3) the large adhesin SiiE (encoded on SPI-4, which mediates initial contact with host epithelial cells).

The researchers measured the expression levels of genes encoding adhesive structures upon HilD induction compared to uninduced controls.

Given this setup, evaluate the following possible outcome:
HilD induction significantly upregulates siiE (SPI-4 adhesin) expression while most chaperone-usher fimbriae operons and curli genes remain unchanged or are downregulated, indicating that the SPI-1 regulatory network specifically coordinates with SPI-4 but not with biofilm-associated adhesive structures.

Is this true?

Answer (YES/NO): NO